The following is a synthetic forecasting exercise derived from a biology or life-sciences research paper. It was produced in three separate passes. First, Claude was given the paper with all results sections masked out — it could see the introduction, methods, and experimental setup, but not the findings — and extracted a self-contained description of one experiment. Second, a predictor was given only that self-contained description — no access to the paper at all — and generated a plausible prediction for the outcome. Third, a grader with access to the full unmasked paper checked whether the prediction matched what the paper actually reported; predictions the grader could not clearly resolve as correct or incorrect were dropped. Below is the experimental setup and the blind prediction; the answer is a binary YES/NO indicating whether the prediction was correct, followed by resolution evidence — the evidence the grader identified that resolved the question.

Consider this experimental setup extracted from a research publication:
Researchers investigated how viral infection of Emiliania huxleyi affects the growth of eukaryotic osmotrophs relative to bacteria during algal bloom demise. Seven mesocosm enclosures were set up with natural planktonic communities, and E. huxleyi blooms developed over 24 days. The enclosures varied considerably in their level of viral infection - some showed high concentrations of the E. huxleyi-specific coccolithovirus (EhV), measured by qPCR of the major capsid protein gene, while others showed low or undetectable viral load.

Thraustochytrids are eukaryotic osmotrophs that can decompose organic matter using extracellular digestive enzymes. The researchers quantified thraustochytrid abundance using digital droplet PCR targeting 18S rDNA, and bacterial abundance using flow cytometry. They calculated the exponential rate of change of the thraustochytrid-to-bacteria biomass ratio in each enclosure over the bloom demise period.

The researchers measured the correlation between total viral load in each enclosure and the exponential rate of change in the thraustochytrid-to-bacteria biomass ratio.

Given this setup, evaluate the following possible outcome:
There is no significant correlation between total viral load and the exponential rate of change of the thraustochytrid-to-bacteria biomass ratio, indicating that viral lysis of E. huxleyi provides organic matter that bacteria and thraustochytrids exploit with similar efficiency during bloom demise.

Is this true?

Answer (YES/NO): NO